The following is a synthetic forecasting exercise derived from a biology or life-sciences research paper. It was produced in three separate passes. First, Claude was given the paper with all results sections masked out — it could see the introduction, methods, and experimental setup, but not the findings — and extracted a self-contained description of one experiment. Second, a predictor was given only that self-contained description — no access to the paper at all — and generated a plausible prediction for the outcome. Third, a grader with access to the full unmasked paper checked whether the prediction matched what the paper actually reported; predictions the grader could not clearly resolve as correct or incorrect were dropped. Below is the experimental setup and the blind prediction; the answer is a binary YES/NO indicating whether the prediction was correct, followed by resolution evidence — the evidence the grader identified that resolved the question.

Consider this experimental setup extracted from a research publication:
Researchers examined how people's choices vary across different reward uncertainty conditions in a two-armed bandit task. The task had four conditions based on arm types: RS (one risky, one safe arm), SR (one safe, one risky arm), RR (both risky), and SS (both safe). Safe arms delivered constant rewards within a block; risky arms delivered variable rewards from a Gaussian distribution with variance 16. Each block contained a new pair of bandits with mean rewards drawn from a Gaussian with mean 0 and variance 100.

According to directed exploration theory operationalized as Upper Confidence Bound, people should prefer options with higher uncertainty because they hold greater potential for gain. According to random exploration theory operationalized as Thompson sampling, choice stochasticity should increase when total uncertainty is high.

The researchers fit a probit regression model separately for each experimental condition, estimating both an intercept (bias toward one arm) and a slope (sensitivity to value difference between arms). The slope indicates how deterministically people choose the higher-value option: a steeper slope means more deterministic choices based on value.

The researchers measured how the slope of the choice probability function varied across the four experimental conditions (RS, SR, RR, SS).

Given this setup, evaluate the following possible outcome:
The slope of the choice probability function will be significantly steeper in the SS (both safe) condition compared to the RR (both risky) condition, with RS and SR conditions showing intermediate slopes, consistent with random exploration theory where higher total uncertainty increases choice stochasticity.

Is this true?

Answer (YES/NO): NO